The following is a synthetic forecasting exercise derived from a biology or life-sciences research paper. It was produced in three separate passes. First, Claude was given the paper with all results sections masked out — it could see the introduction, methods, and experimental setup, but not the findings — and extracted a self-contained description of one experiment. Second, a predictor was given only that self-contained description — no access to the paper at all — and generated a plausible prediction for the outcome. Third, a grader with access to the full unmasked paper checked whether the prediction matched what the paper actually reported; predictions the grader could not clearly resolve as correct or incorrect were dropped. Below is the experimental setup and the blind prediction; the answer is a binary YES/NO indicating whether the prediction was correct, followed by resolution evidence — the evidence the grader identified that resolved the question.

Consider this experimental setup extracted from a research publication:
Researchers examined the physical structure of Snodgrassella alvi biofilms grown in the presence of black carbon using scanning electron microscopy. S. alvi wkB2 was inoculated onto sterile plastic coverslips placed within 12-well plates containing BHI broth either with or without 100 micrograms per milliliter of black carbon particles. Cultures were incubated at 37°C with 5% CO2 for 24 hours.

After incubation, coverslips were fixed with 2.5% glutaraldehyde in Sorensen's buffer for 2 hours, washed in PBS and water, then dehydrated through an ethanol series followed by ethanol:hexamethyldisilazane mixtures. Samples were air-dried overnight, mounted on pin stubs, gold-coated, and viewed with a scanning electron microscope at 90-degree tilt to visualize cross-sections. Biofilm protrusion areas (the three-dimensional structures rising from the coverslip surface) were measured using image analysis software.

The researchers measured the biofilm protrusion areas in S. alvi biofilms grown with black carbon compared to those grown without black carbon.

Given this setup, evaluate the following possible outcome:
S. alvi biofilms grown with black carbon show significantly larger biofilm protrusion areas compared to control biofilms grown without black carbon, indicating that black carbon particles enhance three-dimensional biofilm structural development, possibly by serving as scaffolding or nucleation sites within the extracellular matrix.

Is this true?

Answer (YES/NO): YES